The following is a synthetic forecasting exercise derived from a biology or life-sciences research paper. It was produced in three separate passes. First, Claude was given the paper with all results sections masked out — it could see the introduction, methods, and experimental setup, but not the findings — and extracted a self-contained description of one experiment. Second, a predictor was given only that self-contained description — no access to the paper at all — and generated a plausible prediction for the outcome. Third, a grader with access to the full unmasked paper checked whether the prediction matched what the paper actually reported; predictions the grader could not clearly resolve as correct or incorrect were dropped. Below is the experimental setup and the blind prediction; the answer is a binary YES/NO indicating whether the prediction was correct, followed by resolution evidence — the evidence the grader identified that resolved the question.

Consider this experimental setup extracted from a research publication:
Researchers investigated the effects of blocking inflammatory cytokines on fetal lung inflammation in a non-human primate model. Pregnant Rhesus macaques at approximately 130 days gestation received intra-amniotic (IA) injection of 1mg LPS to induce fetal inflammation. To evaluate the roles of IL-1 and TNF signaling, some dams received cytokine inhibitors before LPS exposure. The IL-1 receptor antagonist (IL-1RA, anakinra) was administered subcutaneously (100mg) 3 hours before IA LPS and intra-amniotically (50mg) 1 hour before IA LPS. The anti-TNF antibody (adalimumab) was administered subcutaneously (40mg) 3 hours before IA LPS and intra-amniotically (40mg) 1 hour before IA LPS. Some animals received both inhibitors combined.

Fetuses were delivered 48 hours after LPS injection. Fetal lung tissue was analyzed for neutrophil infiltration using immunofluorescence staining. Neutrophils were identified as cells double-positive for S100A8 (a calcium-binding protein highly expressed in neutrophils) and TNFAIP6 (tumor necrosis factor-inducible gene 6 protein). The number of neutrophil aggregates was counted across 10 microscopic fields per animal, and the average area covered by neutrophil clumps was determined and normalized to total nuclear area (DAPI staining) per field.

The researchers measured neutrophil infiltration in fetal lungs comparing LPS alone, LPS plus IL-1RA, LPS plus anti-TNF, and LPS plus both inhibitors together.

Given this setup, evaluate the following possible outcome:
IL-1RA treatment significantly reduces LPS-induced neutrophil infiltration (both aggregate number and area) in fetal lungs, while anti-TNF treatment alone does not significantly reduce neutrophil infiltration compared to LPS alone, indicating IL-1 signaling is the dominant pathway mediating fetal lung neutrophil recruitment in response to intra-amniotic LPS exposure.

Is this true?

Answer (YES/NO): NO